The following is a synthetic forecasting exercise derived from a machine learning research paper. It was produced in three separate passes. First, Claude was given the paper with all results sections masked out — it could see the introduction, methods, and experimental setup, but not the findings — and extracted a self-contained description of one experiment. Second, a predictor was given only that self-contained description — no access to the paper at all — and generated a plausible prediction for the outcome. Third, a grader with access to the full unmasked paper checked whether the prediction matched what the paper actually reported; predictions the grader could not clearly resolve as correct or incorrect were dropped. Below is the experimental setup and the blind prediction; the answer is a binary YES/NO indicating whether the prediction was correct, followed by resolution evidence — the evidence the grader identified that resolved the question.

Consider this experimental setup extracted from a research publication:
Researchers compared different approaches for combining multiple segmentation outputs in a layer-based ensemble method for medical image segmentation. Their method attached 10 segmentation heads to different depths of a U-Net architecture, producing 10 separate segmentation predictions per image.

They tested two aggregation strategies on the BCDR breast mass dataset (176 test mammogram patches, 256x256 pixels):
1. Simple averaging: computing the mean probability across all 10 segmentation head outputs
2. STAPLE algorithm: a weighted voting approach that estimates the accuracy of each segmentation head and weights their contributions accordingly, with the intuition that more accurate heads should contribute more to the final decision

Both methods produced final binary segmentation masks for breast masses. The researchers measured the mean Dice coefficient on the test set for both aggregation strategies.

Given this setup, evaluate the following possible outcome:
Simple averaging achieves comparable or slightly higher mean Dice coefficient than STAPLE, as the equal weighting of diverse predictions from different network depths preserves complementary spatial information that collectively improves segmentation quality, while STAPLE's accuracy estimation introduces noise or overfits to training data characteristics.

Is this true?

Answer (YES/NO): YES